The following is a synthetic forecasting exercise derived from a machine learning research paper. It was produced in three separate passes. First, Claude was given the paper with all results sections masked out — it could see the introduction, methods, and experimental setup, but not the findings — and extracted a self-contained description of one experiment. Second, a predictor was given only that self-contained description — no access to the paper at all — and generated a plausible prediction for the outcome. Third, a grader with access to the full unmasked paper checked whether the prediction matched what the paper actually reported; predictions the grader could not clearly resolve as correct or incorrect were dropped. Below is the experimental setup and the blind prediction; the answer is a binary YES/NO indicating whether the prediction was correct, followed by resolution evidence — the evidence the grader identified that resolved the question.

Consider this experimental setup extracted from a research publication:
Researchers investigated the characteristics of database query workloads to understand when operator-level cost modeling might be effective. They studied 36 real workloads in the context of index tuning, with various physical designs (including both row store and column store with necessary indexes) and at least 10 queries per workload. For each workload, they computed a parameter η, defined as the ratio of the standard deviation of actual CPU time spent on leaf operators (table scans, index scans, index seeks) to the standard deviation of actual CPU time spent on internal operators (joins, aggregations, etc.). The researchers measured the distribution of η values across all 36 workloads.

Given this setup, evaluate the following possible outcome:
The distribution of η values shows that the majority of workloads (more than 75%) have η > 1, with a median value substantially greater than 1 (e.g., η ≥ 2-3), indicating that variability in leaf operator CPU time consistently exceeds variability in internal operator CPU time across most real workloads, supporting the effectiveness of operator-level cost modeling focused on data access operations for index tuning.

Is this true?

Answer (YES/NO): NO